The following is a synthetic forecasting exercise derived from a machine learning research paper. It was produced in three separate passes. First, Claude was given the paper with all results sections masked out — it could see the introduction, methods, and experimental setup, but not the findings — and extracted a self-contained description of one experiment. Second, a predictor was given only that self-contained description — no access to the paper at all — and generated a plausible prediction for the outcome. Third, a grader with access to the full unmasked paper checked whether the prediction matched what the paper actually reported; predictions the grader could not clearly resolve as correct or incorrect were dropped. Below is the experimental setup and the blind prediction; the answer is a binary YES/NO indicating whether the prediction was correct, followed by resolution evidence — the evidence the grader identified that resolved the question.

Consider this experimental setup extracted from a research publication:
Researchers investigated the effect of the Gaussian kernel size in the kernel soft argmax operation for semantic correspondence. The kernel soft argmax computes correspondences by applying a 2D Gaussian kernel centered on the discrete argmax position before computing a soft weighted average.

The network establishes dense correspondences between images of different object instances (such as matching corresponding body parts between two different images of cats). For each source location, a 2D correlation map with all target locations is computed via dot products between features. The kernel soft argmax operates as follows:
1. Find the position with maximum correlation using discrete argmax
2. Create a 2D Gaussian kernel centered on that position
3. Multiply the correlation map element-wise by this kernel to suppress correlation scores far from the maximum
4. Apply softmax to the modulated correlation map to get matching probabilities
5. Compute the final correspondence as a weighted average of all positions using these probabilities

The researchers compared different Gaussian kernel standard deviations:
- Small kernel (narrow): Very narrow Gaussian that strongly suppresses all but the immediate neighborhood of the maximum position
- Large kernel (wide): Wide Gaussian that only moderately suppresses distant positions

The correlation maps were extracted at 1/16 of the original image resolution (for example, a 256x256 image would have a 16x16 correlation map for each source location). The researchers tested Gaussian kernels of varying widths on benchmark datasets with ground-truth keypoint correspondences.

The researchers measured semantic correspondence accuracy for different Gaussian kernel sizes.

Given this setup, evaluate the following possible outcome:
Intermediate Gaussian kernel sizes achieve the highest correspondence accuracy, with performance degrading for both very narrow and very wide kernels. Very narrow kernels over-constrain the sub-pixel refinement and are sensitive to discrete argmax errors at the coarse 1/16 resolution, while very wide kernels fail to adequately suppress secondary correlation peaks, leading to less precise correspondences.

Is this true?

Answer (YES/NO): NO